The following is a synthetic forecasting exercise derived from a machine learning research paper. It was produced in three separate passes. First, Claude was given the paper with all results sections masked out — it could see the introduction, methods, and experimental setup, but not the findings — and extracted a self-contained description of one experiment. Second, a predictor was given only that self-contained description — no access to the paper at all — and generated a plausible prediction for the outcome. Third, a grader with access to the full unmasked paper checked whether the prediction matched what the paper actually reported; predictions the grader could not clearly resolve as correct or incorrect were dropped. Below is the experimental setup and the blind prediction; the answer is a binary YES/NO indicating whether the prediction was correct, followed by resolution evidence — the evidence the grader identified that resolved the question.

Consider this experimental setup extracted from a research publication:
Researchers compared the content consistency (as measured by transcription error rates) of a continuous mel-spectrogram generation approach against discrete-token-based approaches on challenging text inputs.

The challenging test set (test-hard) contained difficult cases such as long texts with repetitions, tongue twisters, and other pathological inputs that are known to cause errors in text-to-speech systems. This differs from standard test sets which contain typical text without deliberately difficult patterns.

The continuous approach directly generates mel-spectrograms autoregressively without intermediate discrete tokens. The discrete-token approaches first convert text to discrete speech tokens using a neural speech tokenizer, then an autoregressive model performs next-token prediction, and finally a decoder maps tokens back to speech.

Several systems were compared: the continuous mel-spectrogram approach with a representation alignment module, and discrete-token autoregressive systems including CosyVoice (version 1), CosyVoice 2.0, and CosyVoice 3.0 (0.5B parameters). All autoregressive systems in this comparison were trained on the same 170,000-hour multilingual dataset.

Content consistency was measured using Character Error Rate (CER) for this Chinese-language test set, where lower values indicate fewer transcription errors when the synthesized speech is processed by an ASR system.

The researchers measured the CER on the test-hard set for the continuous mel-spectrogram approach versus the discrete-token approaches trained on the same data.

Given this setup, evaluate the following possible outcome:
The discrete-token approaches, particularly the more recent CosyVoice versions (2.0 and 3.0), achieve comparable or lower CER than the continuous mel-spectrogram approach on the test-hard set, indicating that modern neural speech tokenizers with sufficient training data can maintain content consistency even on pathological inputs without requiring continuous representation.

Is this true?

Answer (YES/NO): YES